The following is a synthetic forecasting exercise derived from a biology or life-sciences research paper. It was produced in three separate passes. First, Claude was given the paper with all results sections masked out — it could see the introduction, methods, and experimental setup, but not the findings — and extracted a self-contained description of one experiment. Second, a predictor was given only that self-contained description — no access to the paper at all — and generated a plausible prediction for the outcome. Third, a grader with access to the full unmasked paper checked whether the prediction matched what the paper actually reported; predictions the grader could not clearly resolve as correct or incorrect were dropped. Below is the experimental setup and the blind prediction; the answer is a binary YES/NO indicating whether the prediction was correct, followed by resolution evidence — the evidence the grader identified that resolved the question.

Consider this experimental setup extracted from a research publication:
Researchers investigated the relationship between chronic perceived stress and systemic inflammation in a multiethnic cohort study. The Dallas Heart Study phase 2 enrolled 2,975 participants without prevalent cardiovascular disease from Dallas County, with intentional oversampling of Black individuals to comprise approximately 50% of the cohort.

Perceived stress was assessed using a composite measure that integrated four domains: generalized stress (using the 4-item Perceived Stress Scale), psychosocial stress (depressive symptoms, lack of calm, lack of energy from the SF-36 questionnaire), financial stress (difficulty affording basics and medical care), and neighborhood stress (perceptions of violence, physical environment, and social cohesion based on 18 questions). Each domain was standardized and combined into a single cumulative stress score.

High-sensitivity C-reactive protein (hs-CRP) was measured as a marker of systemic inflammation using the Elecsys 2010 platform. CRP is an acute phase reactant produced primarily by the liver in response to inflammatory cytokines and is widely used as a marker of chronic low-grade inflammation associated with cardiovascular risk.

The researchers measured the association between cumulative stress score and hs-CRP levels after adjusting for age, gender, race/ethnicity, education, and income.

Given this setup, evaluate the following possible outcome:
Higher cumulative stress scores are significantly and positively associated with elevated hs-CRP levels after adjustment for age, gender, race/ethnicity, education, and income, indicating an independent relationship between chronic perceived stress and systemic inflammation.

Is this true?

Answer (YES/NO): YES